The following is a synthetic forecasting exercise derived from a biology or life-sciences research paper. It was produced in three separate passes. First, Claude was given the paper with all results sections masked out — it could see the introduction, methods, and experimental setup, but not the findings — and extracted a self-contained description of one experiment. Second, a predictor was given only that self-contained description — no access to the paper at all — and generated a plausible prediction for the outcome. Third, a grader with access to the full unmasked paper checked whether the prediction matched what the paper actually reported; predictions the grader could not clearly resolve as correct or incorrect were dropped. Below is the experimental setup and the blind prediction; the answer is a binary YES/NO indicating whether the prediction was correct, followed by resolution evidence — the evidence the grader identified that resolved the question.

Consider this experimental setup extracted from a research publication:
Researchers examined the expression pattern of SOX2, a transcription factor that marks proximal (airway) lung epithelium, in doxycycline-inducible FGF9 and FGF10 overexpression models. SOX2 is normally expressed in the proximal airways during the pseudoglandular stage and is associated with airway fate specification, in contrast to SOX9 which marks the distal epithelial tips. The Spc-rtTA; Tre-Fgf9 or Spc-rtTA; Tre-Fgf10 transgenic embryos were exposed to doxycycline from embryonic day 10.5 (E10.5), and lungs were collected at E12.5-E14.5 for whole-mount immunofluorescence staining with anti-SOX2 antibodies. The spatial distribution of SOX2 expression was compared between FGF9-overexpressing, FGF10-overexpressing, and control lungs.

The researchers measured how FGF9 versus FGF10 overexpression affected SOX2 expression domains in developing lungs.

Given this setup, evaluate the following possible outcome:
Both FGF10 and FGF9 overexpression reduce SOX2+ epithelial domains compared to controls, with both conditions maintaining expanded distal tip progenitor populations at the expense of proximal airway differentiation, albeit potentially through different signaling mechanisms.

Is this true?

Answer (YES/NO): NO